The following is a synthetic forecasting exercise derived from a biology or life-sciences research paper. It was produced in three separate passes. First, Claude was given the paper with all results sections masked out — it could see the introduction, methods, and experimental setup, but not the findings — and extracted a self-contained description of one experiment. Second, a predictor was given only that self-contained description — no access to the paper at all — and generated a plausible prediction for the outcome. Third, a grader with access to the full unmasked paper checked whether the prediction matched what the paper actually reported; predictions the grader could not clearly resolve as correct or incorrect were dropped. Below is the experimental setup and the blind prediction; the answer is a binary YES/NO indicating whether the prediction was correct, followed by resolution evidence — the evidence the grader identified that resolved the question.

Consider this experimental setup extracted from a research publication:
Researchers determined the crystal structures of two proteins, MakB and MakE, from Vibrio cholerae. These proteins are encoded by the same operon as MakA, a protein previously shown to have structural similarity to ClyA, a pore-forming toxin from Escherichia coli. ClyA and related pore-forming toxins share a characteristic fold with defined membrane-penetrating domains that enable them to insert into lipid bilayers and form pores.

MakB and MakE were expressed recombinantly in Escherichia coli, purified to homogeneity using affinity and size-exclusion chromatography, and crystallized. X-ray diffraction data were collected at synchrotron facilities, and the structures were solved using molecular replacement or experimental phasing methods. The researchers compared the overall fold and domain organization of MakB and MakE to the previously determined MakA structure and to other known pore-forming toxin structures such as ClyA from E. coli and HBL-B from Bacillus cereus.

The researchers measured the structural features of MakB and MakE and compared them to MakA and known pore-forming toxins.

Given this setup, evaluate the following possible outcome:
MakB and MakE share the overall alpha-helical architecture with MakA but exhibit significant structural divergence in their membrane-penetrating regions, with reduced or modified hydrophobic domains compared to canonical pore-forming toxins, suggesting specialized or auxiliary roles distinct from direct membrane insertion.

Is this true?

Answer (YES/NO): NO